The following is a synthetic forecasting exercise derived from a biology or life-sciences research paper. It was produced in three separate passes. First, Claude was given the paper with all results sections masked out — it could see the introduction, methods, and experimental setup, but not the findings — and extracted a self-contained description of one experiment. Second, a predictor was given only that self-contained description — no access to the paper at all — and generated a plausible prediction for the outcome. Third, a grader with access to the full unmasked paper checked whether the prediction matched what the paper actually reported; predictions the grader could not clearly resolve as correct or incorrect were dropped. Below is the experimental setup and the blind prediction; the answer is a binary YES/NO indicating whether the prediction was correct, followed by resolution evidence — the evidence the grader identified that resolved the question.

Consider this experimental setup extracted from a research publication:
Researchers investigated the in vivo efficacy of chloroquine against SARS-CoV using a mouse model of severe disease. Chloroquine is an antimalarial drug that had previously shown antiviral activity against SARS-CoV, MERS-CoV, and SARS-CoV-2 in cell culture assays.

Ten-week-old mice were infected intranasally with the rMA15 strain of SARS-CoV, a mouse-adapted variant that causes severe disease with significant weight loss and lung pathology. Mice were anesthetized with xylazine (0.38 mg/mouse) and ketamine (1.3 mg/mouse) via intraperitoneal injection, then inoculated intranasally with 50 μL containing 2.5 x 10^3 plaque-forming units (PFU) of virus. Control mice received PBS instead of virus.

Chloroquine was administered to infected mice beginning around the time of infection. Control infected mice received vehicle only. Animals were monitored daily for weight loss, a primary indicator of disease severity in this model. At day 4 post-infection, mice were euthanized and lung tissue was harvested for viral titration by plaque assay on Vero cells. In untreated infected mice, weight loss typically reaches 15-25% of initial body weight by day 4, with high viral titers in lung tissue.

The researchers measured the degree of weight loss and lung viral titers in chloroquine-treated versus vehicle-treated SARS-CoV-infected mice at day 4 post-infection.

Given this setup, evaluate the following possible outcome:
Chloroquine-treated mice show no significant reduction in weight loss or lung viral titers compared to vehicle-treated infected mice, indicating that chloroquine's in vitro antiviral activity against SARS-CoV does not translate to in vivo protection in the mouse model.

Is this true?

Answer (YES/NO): NO